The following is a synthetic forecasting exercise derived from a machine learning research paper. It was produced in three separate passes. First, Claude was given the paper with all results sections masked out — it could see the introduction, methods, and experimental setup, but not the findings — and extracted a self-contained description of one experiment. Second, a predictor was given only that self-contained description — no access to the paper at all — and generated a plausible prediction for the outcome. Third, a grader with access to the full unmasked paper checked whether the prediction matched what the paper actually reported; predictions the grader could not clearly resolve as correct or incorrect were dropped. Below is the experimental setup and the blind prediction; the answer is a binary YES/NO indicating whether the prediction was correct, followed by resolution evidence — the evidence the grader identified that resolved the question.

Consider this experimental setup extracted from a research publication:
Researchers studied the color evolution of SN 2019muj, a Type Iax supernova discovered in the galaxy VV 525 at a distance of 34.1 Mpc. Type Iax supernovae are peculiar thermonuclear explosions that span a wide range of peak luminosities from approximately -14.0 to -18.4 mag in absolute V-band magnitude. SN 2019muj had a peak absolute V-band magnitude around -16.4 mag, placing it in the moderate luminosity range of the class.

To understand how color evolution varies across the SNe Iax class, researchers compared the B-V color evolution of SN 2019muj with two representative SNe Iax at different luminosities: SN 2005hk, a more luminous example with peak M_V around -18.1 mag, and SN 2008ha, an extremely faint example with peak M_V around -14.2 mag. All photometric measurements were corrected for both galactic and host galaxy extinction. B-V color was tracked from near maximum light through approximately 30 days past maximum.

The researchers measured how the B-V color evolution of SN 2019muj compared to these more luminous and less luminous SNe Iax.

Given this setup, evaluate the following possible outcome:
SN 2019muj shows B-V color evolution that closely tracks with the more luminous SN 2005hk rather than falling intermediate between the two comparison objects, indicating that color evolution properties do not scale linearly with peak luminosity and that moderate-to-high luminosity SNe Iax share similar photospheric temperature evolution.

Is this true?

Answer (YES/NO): YES